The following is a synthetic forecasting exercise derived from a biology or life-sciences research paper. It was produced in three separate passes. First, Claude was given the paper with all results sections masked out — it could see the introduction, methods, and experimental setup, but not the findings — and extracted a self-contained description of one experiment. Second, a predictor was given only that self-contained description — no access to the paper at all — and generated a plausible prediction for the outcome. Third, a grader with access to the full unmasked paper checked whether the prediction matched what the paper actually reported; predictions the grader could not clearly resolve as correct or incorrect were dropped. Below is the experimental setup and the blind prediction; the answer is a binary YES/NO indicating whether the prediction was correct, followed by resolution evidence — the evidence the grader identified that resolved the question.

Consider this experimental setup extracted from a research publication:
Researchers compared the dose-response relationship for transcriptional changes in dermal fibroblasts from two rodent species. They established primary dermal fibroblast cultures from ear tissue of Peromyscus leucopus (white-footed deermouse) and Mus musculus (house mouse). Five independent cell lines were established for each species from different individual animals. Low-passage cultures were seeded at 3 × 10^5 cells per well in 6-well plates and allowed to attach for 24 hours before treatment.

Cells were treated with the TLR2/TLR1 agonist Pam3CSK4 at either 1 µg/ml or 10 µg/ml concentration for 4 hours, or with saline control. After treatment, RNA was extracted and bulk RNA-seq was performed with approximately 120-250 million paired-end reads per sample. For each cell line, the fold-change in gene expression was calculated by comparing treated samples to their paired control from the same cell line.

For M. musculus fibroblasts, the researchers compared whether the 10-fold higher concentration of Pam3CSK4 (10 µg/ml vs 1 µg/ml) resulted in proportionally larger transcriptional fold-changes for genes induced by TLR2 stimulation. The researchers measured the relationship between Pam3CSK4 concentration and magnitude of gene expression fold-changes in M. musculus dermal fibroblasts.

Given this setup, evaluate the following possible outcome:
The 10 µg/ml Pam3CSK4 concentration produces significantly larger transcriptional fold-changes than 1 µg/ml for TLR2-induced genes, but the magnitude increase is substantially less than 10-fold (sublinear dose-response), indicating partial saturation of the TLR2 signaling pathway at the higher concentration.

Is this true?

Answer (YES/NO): NO